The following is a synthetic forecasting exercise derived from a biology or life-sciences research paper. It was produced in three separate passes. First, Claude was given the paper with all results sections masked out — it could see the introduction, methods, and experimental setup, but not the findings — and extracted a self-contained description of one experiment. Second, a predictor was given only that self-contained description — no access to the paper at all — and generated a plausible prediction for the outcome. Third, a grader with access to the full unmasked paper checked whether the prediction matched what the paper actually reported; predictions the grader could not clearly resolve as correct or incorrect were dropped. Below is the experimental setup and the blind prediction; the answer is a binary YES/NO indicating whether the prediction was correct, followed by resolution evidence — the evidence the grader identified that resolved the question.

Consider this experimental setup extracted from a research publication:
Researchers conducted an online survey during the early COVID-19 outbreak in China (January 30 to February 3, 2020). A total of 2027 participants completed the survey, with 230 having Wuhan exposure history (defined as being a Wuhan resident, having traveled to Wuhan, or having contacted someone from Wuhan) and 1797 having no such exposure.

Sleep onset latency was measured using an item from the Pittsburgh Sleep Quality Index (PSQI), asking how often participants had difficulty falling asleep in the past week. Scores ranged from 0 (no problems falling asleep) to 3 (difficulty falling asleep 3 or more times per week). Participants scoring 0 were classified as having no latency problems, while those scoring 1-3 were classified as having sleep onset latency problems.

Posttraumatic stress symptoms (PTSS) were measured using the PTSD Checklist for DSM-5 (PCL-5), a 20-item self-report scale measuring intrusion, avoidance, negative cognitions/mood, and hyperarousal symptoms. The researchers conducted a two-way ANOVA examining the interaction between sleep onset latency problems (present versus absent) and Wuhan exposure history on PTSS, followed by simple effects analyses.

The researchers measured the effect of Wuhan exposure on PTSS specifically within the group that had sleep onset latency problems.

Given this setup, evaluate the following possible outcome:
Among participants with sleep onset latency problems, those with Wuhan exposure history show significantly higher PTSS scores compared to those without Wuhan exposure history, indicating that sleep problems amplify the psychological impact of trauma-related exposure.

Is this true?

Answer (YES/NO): NO